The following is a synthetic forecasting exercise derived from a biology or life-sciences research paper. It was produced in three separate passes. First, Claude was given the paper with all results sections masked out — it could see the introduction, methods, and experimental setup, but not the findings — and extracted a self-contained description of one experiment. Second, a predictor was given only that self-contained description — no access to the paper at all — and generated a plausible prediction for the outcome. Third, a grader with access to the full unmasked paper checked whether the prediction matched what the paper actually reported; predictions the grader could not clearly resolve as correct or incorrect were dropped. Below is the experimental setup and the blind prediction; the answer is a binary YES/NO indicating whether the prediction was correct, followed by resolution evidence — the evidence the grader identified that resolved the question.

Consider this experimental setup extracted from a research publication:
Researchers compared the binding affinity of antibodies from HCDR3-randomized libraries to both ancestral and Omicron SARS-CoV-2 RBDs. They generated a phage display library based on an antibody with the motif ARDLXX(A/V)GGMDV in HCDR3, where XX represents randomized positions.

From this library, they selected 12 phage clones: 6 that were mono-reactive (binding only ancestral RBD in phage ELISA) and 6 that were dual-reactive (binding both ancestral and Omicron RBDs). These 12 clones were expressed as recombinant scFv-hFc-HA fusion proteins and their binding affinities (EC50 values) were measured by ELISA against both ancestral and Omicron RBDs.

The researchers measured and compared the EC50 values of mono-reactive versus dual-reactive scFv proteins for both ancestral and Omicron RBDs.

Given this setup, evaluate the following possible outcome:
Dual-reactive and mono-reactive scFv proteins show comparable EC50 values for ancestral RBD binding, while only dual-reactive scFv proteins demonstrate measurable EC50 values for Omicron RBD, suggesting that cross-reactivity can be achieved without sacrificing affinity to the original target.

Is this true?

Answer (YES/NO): NO